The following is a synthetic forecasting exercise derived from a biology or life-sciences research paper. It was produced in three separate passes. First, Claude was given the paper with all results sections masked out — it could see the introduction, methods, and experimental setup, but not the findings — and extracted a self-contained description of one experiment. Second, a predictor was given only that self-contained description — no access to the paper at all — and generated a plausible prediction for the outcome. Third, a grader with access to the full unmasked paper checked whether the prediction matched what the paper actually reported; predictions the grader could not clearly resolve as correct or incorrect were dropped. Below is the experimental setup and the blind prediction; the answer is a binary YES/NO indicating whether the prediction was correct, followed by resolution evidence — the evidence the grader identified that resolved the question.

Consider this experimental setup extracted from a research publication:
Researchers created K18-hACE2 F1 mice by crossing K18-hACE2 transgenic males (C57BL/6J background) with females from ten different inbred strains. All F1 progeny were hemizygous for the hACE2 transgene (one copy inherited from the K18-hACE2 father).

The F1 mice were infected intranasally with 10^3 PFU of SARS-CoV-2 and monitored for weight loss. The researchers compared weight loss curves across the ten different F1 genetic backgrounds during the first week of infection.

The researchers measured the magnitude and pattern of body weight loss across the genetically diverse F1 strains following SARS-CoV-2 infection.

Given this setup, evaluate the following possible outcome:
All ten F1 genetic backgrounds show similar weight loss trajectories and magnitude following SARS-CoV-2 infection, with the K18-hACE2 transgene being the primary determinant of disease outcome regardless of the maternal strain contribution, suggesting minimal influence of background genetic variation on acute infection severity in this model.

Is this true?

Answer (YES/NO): NO